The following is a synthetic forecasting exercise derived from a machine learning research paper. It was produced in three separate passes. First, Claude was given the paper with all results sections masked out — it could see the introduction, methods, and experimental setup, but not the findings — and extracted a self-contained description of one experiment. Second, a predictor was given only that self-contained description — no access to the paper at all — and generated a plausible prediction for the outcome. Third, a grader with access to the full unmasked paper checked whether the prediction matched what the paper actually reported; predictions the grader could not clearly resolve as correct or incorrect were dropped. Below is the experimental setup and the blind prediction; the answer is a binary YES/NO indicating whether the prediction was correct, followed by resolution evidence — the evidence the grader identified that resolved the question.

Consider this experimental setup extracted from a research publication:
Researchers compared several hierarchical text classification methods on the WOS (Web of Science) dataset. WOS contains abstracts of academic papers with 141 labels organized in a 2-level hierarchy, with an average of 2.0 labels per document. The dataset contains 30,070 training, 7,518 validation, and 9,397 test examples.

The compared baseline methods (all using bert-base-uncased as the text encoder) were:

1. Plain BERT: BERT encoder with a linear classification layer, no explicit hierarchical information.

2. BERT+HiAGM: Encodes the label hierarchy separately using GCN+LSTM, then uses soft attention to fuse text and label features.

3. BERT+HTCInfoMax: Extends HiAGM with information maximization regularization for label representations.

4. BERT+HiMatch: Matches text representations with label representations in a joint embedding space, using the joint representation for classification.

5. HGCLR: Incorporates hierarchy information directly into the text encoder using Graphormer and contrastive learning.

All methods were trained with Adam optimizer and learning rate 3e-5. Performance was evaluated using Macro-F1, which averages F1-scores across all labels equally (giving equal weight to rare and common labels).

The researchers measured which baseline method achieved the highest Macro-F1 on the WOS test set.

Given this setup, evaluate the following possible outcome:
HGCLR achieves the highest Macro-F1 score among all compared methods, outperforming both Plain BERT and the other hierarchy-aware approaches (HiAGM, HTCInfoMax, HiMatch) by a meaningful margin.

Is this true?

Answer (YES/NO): NO